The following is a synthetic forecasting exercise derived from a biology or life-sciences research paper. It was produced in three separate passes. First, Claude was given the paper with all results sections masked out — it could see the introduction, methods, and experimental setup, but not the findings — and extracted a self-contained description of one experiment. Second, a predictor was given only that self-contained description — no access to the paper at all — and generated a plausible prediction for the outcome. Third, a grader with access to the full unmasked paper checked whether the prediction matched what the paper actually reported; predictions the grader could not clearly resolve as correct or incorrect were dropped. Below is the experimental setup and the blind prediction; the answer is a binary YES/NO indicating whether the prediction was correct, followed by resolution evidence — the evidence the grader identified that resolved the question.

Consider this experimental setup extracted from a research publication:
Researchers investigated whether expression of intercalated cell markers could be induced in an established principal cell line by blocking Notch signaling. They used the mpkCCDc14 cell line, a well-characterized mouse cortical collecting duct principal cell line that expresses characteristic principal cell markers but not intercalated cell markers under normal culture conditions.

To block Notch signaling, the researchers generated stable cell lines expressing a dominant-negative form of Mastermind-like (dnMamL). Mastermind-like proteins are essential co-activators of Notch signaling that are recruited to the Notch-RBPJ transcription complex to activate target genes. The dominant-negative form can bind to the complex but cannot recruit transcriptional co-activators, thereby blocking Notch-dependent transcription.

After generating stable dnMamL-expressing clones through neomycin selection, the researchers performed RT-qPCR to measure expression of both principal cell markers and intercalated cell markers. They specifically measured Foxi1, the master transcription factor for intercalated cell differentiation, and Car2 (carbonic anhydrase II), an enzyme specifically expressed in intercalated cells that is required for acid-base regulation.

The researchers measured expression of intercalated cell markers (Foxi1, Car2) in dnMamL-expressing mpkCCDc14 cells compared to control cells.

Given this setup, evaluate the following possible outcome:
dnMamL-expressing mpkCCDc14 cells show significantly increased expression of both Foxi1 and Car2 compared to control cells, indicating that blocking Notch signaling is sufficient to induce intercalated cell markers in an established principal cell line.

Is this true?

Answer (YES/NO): NO